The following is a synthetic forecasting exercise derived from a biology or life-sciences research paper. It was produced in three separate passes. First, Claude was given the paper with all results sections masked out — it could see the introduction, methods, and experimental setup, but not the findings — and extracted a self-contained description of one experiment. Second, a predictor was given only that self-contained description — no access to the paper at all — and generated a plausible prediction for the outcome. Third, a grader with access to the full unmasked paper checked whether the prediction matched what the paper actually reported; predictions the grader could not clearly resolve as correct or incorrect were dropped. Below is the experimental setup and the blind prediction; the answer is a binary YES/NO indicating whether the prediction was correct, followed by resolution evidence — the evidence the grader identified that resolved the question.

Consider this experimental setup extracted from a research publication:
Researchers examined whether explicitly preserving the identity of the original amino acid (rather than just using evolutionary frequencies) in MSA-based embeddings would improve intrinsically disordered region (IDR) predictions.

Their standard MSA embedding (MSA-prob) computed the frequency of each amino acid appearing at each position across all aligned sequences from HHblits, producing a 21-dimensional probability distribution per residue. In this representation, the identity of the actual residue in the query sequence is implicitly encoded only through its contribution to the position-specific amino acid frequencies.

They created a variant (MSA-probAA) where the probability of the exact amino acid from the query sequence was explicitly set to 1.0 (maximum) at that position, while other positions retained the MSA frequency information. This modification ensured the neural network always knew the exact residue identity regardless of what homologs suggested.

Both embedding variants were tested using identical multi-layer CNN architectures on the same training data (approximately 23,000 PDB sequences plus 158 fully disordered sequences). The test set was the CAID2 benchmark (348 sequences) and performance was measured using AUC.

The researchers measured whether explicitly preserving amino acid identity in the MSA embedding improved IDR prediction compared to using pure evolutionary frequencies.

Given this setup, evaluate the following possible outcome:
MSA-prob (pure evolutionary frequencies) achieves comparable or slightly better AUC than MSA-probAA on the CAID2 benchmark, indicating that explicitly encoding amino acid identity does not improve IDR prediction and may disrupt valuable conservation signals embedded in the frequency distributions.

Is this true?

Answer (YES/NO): YES